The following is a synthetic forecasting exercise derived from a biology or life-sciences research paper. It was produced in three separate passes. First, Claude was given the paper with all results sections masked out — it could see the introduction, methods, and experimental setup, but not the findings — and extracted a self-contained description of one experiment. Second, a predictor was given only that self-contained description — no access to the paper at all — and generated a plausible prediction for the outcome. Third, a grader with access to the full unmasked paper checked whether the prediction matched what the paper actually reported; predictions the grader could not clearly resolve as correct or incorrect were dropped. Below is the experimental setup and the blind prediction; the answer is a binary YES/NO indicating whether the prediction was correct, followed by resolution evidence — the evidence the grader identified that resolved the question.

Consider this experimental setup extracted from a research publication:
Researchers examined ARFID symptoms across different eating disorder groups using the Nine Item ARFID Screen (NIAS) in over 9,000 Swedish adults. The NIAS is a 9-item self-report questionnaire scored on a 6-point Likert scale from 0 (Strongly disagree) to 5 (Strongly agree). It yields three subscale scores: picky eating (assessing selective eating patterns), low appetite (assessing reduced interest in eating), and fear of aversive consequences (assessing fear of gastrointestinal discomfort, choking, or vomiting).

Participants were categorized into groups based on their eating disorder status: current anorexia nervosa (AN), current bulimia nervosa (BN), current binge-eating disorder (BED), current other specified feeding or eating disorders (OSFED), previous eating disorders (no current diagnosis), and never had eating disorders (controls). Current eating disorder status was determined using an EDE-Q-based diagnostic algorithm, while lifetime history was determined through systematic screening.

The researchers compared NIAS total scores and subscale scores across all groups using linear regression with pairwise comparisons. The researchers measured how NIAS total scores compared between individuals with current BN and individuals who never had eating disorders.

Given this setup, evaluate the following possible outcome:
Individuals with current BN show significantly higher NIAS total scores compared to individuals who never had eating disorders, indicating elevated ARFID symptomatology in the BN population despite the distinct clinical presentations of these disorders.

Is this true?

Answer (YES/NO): YES